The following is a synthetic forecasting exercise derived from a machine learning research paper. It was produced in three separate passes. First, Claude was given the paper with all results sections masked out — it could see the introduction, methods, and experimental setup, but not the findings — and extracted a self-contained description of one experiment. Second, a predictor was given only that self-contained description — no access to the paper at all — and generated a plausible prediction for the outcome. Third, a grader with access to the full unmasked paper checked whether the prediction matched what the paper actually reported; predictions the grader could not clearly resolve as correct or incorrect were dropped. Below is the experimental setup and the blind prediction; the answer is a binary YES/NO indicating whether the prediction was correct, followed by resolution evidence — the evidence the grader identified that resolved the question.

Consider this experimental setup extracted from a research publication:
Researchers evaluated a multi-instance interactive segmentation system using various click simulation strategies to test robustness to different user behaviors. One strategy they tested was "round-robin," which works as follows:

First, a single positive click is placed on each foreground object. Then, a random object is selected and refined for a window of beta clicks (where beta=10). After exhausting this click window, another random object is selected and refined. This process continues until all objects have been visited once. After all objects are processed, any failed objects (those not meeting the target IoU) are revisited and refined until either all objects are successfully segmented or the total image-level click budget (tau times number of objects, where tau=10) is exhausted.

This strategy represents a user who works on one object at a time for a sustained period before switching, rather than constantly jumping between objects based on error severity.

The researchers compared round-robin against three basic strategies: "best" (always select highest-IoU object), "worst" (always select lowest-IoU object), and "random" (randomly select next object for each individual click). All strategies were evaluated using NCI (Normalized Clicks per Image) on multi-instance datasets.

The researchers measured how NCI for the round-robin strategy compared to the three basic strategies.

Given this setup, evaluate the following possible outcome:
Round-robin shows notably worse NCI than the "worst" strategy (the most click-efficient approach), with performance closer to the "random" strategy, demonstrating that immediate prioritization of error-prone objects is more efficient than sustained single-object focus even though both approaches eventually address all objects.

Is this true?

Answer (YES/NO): NO